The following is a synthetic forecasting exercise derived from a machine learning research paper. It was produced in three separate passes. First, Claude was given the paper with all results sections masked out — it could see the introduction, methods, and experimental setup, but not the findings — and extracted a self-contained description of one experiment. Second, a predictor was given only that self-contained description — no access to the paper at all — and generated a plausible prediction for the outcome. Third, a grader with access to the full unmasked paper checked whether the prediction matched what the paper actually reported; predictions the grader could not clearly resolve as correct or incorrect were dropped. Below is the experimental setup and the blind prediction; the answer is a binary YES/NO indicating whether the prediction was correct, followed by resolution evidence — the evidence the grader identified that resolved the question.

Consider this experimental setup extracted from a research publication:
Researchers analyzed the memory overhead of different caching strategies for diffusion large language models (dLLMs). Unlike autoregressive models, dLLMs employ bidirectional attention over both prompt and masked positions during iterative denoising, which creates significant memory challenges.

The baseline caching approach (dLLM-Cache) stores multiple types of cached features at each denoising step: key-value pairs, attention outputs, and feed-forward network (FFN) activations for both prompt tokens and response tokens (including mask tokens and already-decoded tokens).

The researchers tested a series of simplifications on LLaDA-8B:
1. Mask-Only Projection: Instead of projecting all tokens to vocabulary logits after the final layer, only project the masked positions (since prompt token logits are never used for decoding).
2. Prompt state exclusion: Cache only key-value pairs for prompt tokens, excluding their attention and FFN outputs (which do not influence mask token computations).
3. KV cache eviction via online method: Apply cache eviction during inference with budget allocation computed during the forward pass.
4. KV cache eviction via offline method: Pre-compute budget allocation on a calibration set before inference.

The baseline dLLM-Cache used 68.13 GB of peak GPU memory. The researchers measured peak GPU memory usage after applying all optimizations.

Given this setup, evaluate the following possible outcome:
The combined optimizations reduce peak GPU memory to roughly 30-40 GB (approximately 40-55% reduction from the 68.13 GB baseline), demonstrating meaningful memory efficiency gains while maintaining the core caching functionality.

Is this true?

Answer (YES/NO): NO